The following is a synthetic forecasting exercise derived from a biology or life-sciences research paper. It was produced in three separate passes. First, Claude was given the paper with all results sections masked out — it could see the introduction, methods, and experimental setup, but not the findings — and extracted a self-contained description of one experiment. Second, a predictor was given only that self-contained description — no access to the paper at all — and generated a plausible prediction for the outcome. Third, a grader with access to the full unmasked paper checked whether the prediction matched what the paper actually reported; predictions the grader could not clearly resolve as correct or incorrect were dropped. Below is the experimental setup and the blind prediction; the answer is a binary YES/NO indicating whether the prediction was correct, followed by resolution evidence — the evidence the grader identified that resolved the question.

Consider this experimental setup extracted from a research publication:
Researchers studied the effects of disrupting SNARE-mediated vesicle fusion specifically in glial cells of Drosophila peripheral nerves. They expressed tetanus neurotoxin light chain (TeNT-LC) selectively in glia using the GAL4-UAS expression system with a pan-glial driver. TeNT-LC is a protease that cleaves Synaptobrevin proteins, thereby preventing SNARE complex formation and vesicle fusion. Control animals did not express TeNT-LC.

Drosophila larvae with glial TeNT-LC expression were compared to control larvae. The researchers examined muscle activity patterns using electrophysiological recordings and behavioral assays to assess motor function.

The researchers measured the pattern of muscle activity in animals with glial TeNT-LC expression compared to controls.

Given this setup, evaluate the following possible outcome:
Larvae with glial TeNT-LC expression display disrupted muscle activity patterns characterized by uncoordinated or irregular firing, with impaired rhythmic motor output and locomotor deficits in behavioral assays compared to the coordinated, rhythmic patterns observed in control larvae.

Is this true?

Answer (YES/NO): NO